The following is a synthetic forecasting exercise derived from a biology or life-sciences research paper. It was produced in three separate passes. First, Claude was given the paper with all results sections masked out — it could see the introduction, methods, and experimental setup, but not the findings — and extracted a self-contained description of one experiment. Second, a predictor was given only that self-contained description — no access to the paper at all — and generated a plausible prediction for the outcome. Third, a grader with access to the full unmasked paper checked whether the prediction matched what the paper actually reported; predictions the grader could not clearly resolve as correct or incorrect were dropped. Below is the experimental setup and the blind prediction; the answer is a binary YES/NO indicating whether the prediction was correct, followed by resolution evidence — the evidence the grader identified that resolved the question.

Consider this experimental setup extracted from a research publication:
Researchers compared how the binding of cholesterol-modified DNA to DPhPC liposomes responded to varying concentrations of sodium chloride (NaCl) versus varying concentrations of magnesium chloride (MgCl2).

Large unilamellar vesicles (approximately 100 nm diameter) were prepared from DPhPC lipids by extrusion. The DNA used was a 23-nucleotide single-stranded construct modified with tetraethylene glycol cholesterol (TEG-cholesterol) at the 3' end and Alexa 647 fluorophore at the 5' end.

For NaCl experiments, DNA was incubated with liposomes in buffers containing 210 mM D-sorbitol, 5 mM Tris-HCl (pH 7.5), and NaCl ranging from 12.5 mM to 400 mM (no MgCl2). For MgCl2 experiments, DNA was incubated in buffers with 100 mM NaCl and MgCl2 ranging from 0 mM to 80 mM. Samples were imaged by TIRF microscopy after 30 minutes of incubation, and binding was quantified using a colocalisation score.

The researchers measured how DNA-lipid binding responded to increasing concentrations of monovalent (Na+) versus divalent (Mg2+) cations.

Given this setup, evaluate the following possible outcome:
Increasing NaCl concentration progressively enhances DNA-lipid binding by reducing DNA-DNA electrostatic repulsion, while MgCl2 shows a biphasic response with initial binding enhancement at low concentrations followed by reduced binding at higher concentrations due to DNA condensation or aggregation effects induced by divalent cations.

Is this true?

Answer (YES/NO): NO